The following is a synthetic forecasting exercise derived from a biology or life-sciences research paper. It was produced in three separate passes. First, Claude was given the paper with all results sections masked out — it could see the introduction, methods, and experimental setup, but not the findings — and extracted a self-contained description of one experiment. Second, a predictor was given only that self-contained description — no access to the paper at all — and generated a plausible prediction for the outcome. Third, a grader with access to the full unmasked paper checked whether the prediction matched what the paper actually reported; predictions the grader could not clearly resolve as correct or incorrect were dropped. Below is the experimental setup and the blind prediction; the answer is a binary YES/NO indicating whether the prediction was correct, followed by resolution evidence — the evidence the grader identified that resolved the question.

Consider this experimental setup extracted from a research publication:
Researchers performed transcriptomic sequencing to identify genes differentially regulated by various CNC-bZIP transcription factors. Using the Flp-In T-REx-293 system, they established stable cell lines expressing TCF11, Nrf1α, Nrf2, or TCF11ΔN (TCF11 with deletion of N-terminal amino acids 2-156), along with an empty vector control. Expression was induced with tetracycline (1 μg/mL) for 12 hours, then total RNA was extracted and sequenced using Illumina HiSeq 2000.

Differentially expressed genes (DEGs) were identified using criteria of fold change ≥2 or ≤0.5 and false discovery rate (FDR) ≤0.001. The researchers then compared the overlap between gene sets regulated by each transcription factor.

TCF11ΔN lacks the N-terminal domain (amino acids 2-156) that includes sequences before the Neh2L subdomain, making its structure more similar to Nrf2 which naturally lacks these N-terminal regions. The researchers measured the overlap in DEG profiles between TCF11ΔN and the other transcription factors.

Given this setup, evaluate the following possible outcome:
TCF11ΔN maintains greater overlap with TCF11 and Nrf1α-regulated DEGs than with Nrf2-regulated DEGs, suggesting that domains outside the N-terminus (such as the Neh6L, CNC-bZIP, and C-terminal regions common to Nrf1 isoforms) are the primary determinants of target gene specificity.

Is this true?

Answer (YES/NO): NO